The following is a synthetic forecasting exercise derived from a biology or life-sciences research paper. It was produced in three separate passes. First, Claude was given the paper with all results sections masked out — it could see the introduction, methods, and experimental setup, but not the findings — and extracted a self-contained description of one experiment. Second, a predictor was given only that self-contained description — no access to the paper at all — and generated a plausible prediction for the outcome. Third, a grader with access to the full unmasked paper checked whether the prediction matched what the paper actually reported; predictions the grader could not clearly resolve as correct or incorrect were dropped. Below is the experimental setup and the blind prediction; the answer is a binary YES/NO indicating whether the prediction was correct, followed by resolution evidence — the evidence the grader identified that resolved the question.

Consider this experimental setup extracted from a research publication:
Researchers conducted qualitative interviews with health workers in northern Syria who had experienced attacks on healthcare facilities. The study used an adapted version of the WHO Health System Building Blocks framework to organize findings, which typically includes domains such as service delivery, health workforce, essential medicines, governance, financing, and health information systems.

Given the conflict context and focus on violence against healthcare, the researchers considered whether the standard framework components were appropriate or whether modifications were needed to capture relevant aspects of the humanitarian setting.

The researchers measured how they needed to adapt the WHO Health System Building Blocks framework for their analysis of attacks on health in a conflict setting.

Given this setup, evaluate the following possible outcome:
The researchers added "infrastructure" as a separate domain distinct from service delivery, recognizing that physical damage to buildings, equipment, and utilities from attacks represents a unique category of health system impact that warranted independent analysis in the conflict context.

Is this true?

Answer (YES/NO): NO